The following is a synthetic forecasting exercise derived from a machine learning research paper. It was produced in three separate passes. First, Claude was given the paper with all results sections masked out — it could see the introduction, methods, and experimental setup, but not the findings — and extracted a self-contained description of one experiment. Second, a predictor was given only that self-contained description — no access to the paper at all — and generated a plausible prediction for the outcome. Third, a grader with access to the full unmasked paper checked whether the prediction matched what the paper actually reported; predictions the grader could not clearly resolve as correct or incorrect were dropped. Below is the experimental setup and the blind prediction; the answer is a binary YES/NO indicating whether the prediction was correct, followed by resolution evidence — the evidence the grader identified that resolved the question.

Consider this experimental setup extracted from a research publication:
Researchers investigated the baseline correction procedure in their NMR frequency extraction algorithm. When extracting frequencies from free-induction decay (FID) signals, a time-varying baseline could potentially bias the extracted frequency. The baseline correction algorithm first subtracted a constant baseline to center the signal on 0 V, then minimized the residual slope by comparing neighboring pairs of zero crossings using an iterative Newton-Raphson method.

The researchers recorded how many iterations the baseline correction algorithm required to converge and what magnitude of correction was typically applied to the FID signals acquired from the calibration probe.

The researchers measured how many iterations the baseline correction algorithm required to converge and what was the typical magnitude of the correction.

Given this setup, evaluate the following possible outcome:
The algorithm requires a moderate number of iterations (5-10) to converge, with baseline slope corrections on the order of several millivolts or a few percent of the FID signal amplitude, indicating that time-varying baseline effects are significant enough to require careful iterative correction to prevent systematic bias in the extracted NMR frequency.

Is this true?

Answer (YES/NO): NO